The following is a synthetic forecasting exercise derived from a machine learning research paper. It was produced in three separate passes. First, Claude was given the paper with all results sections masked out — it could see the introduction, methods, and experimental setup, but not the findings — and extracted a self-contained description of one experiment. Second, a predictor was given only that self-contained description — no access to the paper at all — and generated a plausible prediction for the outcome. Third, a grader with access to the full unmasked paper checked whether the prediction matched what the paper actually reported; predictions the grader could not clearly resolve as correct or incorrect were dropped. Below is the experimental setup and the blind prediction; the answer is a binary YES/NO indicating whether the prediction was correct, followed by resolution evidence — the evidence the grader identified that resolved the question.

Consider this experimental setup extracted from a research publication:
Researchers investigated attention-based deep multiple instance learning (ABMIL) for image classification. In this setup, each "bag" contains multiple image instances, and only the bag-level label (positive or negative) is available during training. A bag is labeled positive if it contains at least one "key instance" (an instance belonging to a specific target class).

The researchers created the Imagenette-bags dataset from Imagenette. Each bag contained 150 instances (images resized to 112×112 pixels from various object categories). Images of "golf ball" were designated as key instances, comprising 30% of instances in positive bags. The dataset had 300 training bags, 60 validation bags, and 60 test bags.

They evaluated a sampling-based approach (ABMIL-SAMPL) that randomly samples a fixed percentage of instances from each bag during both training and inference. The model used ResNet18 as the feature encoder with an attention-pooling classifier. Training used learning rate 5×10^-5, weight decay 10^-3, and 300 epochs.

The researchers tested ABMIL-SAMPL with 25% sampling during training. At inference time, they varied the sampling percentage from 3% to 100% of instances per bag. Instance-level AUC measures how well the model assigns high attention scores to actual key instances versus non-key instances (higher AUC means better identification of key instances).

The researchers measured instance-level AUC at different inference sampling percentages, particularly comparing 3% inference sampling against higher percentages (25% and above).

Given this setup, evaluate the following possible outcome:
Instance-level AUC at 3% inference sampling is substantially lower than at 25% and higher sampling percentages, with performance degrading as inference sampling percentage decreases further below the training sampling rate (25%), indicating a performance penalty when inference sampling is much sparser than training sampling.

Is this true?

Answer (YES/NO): YES